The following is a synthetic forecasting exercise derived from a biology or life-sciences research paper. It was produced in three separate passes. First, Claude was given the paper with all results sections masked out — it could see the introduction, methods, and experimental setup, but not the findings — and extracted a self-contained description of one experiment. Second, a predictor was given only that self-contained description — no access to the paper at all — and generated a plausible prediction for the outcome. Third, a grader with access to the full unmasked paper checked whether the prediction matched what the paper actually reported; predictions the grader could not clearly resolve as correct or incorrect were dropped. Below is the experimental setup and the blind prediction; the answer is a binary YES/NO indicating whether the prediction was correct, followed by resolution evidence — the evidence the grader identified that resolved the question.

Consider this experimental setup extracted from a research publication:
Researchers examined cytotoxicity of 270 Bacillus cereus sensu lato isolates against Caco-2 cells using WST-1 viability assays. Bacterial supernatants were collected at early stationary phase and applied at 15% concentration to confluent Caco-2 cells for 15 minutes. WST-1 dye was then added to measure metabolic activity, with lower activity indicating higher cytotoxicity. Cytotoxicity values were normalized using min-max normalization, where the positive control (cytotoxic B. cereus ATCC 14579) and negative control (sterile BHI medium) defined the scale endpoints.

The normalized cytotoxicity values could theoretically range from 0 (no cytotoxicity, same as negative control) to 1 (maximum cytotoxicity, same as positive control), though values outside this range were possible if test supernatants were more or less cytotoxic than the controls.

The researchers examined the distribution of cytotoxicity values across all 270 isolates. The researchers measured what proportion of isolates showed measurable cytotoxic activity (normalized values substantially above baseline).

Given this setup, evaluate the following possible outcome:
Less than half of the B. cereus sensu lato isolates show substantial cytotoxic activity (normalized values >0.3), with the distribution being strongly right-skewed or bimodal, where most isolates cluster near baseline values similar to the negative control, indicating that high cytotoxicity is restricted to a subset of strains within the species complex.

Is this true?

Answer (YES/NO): NO